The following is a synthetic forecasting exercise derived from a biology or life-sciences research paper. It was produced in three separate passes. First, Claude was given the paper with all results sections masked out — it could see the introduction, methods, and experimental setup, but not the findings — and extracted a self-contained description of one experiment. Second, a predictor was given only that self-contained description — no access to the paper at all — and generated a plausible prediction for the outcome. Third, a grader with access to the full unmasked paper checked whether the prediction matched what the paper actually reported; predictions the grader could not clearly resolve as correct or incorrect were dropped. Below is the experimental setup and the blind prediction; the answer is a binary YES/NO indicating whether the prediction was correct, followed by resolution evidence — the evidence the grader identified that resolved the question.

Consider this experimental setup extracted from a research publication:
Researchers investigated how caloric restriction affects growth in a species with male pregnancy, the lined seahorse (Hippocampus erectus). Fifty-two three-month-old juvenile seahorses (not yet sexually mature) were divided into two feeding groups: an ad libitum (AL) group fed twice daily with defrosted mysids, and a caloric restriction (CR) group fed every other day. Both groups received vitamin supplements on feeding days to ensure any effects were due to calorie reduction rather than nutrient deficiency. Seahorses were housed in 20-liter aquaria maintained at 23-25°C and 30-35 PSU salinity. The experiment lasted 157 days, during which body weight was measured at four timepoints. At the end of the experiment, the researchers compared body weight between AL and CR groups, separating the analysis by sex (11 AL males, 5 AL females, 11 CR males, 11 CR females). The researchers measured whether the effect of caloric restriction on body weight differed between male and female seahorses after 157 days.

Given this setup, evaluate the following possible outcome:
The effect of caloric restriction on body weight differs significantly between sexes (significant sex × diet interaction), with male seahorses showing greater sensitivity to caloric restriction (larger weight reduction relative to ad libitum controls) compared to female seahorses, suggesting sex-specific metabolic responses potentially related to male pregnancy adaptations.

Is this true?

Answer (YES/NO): NO